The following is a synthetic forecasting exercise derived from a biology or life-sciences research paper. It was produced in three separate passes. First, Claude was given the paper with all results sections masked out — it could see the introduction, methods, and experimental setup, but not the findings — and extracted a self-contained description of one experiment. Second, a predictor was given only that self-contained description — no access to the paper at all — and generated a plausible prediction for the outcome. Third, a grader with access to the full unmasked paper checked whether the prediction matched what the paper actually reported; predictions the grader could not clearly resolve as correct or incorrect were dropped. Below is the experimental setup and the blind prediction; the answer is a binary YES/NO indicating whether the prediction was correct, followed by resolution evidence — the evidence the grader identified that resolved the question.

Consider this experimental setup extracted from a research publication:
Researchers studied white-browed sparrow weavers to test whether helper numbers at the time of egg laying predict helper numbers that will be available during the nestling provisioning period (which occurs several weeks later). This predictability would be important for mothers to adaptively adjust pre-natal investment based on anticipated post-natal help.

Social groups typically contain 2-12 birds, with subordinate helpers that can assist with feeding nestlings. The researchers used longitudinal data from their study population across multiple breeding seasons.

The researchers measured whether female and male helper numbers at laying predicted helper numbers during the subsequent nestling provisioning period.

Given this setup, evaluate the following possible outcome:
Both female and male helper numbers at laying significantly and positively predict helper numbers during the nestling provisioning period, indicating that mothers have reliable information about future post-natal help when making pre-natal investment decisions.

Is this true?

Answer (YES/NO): YES